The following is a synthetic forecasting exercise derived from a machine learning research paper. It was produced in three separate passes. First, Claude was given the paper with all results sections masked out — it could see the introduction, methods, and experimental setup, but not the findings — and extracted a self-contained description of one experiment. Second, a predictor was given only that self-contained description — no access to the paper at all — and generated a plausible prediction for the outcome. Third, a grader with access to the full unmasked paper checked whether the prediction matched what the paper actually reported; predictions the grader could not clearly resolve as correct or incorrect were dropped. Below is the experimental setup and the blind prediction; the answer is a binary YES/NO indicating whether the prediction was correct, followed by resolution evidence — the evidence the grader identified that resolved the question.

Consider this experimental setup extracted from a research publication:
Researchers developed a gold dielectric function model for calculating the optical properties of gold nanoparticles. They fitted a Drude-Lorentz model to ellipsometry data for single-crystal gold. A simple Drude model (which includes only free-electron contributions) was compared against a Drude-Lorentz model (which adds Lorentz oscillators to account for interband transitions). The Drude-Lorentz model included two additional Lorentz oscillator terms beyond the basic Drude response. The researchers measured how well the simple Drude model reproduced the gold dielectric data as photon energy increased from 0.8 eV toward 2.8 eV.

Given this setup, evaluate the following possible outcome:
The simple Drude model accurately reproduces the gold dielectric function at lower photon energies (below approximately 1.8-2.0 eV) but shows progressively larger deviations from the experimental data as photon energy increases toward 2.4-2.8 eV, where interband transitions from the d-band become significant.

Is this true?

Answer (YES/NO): YES